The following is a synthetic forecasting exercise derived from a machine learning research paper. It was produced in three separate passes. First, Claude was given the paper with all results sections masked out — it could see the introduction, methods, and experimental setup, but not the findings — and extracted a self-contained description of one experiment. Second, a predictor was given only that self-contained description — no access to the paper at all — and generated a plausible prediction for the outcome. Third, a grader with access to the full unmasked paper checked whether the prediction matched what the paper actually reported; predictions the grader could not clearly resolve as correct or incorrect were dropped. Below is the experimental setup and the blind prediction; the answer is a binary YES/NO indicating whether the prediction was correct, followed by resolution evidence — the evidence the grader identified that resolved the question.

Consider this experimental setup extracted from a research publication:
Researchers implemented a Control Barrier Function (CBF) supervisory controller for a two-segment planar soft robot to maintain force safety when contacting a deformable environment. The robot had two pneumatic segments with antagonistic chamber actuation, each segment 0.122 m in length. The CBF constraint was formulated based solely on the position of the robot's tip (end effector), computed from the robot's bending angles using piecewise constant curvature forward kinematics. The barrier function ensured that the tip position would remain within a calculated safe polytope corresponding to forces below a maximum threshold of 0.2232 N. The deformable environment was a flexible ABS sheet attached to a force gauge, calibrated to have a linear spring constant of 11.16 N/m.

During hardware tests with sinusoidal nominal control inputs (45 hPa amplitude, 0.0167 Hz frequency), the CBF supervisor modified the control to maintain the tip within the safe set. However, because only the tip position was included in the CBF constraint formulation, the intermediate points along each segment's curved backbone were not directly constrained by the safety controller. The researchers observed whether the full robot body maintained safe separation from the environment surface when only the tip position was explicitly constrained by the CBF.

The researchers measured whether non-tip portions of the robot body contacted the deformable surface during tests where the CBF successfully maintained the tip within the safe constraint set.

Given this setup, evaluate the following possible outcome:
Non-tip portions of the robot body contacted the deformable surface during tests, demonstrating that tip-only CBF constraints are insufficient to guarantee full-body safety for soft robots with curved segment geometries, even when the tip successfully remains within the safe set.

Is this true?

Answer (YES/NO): YES